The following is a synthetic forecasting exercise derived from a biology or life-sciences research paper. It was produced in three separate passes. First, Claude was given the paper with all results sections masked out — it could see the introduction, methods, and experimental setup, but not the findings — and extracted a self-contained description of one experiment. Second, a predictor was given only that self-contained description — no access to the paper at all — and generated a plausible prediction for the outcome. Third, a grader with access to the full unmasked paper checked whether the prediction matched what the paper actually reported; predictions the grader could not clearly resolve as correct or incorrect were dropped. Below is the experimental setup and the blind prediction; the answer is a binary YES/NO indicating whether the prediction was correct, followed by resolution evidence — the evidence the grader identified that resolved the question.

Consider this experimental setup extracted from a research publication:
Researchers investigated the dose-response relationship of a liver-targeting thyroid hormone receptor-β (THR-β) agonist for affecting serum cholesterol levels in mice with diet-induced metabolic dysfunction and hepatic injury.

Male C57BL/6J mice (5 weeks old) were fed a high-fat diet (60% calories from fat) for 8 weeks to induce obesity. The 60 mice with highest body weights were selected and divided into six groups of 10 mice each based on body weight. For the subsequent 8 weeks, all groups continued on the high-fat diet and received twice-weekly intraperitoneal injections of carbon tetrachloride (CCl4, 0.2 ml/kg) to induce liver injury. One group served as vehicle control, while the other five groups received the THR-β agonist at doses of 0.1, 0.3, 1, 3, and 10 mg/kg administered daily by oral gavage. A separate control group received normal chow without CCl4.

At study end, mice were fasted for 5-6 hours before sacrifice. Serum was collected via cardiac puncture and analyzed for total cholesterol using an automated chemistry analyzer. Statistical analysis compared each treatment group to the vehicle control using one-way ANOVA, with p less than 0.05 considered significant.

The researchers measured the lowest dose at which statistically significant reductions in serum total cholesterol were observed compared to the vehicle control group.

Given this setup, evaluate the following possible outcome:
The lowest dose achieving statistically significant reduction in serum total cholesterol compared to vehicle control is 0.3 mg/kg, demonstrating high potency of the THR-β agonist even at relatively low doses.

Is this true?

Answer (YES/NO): NO